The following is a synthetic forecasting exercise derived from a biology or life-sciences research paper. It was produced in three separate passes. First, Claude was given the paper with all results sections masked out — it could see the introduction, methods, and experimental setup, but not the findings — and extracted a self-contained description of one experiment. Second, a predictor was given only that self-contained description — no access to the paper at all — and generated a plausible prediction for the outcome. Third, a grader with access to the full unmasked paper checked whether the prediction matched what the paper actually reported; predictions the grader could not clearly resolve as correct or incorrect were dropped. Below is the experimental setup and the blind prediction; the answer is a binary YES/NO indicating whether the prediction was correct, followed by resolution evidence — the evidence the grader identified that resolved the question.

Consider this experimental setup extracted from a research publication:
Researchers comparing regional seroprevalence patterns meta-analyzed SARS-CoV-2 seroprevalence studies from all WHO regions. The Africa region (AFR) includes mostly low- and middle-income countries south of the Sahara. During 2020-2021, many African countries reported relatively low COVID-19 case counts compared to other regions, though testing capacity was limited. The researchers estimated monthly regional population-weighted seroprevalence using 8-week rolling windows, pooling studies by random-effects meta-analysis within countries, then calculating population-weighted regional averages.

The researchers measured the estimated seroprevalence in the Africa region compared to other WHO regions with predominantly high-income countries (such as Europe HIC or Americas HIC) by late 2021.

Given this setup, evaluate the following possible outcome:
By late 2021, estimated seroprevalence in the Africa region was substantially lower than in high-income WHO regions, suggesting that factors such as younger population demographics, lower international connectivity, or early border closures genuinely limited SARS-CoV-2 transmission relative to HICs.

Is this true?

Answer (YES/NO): NO